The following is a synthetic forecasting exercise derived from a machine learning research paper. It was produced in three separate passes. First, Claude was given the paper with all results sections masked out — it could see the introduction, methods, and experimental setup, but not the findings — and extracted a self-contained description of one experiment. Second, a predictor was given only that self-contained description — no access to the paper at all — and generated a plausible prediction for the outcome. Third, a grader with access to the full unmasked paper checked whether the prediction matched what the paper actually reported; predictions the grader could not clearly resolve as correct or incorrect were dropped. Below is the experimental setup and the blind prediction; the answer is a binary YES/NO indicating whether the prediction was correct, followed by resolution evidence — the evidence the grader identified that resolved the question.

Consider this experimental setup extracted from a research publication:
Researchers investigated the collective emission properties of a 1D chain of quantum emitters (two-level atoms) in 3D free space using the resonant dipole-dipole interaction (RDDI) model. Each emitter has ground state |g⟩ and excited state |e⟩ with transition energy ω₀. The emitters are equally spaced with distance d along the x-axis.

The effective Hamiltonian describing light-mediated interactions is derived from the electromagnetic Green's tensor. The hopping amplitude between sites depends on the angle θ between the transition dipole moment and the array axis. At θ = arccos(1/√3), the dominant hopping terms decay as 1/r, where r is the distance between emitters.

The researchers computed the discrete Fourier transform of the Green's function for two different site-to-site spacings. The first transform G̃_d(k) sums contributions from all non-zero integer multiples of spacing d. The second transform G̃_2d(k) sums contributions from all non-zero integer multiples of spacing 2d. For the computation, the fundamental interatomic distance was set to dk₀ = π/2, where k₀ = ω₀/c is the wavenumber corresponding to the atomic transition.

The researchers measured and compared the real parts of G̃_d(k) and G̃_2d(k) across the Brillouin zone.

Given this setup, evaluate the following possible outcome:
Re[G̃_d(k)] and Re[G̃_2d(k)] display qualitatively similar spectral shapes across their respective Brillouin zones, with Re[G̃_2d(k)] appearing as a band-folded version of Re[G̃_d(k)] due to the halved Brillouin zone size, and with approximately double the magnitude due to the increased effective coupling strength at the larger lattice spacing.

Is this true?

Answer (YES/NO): NO